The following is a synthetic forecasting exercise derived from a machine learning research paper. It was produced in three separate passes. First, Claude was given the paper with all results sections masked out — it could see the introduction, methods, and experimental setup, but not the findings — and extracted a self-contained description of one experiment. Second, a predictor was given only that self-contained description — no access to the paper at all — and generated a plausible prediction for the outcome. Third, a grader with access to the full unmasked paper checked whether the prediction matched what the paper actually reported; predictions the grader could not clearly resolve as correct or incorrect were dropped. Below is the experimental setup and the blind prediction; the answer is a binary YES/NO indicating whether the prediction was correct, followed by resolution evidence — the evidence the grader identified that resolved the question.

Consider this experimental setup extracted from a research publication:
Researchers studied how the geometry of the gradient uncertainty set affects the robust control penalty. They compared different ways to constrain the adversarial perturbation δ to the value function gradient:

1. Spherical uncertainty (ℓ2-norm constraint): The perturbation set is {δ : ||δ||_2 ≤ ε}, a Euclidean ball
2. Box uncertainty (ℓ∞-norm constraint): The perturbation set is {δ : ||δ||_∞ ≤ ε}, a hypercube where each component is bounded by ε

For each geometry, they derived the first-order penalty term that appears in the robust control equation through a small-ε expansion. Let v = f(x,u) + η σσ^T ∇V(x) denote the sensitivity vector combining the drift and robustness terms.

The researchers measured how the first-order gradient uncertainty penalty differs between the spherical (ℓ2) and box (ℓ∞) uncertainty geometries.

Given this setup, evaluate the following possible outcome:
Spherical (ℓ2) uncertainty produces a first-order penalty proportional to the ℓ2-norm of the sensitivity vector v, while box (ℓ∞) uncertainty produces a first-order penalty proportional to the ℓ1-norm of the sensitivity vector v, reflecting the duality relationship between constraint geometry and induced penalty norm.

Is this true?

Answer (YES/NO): YES